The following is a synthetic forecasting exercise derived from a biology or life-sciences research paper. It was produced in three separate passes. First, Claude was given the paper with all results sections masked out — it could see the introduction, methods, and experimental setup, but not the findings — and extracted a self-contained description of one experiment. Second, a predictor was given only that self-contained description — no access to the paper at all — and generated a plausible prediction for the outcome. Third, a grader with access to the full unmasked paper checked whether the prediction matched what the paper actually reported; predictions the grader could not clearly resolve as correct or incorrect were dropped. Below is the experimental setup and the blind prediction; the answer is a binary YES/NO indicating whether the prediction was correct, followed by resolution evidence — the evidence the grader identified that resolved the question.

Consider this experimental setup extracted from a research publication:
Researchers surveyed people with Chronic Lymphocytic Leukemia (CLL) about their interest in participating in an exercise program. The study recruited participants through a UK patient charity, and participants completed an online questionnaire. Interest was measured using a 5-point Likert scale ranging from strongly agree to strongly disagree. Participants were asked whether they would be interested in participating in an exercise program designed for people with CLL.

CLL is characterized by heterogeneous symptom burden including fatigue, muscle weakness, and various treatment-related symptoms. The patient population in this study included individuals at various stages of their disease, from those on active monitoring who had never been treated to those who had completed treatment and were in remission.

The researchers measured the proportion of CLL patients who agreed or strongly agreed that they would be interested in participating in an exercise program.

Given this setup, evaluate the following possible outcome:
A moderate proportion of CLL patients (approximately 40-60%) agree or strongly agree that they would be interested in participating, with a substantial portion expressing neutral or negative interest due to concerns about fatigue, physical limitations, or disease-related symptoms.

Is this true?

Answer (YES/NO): NO